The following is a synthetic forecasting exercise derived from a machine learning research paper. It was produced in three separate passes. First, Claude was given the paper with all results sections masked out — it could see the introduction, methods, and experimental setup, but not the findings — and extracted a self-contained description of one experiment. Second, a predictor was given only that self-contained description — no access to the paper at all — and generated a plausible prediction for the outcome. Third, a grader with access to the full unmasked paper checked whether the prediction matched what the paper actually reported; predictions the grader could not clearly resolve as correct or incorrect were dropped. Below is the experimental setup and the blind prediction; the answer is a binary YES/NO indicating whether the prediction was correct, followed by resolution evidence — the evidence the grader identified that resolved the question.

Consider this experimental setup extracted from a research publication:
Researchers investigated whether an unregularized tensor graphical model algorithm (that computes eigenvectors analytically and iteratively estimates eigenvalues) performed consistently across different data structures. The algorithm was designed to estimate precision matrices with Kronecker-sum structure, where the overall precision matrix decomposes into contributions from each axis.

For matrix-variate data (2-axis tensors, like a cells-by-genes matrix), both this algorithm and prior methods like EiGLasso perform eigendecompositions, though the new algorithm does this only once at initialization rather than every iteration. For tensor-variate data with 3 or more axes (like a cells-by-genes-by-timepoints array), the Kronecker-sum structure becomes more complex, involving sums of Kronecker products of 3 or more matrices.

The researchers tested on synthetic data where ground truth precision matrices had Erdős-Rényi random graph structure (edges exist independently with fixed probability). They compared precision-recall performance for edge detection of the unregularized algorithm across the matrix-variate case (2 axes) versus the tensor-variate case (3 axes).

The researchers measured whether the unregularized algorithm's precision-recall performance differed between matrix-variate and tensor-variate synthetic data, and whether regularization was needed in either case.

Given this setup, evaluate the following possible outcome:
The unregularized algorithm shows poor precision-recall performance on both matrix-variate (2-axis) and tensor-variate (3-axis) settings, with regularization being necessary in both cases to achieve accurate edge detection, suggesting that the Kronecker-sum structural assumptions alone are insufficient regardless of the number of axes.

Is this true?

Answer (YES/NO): NO